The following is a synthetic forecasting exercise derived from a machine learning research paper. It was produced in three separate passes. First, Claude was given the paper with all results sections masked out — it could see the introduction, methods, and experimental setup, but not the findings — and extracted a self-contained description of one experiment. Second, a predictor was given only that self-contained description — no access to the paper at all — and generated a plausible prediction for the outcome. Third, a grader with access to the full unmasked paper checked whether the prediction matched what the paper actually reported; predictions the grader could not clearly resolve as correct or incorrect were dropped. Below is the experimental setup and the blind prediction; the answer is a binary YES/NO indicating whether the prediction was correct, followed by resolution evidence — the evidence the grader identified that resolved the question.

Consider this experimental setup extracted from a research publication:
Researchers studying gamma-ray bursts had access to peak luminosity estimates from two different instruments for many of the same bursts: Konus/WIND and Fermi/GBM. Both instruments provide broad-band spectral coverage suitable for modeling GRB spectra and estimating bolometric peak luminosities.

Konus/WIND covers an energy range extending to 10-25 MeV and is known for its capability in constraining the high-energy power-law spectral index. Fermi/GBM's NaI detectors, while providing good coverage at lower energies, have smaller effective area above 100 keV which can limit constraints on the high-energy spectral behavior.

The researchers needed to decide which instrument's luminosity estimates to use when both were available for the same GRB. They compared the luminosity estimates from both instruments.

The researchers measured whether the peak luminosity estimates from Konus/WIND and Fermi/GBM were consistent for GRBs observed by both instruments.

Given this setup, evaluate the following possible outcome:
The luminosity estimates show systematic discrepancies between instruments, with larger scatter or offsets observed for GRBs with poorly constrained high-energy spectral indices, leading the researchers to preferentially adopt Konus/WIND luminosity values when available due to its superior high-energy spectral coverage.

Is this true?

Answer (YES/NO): NO